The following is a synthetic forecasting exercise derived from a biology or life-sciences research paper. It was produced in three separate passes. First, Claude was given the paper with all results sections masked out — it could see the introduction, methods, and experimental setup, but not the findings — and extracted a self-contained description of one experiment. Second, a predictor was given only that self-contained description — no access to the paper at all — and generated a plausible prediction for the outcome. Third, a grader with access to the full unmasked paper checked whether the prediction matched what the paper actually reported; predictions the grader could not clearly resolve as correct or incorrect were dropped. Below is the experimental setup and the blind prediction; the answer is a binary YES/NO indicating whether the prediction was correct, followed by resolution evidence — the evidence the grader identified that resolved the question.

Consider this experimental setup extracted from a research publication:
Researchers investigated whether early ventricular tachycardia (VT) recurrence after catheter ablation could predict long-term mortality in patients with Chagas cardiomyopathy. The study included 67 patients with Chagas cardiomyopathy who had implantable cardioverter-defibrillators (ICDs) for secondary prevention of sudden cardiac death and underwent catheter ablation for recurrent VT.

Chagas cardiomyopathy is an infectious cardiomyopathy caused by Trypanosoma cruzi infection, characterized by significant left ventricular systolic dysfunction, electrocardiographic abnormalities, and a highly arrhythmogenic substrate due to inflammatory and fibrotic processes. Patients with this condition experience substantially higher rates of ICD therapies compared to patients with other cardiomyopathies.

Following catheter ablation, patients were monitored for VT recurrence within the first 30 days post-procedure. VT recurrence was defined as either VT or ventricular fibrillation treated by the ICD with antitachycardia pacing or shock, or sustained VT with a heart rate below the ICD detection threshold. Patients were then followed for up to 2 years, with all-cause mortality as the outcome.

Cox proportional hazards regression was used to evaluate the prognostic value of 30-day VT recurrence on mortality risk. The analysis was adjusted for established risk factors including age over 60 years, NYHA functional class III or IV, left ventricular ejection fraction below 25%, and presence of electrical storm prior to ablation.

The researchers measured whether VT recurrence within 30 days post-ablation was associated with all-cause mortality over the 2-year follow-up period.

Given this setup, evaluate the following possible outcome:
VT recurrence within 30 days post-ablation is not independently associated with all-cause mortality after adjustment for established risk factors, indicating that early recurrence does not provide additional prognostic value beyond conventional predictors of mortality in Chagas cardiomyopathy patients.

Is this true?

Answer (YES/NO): NO